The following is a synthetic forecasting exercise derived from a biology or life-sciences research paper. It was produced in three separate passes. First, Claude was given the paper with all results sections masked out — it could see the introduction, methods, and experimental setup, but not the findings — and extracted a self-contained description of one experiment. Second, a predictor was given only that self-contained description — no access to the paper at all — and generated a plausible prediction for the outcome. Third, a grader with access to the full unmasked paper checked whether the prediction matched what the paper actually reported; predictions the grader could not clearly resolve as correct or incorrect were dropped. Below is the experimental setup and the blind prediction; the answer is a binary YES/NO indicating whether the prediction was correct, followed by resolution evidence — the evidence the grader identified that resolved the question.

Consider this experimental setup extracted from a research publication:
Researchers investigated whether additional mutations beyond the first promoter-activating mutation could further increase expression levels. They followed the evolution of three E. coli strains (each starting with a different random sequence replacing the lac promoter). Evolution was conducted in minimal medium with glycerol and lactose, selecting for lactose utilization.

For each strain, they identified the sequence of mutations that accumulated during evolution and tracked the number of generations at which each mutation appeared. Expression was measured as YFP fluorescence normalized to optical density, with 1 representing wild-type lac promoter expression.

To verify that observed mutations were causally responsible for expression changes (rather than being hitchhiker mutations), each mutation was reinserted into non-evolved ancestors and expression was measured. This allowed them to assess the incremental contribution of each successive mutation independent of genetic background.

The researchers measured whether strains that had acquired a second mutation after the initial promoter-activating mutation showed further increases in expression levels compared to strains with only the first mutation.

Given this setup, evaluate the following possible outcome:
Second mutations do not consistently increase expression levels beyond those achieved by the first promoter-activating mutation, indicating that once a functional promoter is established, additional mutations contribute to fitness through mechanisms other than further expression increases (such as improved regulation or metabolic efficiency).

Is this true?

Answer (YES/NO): NO